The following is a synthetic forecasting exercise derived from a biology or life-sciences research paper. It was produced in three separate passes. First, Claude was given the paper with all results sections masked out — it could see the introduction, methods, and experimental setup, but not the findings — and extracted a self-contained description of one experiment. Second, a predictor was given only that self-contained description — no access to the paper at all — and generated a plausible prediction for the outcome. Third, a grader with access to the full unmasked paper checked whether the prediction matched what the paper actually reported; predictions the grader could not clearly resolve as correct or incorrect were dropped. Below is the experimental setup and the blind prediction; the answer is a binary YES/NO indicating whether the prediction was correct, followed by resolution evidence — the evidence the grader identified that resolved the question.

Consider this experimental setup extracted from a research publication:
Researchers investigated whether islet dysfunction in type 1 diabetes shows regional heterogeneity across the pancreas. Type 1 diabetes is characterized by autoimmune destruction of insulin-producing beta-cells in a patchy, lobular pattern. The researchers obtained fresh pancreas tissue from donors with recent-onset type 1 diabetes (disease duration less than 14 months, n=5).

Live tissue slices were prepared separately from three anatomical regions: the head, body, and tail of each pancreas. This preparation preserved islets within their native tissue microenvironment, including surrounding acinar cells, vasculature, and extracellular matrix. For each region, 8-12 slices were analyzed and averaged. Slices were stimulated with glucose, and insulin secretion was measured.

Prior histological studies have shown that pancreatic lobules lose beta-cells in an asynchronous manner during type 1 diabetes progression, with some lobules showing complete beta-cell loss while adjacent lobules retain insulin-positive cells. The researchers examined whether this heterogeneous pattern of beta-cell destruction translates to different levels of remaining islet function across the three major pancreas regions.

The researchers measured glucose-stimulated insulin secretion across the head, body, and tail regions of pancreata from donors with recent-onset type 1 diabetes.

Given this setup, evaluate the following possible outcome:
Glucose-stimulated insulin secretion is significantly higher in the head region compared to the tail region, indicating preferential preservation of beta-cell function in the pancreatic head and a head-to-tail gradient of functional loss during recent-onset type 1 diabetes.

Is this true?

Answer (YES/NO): NO